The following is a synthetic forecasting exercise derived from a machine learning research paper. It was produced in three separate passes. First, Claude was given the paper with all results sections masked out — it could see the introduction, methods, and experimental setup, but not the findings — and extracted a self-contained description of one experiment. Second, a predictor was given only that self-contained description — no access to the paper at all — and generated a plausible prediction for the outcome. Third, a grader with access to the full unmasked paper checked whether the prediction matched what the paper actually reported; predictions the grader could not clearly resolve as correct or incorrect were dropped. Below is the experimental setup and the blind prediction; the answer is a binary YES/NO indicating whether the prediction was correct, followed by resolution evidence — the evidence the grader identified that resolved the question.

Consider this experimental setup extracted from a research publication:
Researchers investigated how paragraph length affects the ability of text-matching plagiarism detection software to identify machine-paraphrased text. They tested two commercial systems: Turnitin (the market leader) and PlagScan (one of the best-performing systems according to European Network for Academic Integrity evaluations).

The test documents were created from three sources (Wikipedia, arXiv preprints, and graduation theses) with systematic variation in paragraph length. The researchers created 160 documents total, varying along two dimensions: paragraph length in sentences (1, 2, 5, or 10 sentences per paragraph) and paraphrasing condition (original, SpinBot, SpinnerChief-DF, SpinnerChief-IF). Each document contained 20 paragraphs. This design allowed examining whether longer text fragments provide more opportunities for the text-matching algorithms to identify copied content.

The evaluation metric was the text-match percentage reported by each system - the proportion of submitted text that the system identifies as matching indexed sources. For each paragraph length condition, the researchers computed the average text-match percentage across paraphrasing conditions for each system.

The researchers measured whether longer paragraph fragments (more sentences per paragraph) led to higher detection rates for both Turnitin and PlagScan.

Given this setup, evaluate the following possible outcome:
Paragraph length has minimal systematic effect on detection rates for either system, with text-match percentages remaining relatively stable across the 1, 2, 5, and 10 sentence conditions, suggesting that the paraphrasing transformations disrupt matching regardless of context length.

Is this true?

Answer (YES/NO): NO